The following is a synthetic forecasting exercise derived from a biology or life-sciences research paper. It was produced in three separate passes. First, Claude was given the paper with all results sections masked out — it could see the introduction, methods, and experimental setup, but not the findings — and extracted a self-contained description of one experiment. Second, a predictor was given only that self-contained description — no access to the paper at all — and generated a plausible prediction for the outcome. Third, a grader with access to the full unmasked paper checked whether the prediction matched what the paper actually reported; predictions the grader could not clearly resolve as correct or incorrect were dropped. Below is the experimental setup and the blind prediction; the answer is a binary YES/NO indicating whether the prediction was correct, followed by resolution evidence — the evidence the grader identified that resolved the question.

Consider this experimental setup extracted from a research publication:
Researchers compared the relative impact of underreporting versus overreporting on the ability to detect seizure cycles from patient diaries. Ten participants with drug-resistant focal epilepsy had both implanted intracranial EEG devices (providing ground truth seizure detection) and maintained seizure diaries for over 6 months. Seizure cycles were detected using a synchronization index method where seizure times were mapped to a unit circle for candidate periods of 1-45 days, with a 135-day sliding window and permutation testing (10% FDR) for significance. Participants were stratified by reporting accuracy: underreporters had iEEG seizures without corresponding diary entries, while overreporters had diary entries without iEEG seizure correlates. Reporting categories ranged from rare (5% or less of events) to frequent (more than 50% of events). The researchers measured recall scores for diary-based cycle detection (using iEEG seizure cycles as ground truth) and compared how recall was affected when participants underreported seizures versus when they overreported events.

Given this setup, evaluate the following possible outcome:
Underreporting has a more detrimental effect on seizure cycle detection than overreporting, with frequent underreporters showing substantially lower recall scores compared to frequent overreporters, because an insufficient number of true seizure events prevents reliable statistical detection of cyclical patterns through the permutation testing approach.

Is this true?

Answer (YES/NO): NO